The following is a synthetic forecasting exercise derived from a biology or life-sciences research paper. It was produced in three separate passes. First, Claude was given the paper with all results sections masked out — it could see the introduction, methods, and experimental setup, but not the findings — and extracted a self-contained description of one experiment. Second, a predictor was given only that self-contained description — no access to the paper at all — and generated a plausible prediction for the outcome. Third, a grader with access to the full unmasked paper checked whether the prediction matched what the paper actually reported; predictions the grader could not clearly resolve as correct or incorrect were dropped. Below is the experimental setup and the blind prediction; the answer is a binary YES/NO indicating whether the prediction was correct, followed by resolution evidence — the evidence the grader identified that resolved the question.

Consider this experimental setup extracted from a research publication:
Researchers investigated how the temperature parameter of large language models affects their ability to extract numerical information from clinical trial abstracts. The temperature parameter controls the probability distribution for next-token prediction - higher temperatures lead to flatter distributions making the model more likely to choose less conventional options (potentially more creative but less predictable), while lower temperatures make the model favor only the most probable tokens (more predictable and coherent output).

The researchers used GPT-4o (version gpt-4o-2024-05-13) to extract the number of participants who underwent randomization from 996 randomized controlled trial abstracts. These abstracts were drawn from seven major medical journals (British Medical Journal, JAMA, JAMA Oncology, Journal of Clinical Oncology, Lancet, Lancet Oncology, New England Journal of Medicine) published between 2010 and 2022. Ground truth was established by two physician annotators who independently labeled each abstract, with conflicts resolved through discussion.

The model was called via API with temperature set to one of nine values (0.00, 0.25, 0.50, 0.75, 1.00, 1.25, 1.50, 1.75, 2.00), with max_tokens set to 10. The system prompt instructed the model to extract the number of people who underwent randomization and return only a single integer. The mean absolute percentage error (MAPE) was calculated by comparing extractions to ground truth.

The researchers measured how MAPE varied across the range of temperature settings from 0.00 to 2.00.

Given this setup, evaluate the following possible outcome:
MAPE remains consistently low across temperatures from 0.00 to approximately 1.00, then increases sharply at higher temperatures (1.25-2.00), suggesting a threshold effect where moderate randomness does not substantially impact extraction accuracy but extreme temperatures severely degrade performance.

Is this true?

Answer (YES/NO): NO